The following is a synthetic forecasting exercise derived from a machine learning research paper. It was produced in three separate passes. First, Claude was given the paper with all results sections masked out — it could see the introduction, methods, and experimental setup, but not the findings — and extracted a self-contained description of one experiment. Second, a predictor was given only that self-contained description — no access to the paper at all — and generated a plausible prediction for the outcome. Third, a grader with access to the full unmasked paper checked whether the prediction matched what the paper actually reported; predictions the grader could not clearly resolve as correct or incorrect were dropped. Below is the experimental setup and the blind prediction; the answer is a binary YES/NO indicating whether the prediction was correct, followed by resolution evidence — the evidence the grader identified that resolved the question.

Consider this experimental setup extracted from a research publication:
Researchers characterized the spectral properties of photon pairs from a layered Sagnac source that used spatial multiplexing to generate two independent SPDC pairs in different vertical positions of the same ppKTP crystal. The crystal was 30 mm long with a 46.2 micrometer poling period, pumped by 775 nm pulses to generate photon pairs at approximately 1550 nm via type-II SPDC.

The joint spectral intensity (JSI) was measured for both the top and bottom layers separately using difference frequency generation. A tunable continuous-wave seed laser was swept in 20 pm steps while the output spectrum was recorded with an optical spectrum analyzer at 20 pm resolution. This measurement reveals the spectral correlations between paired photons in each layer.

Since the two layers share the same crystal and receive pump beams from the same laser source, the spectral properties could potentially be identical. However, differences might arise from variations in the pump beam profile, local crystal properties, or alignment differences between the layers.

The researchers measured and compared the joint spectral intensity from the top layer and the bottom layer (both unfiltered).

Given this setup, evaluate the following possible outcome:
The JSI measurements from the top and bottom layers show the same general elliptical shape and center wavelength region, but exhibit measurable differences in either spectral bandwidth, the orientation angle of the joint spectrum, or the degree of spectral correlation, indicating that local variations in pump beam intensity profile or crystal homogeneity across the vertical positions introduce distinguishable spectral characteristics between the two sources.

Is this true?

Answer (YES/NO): NO